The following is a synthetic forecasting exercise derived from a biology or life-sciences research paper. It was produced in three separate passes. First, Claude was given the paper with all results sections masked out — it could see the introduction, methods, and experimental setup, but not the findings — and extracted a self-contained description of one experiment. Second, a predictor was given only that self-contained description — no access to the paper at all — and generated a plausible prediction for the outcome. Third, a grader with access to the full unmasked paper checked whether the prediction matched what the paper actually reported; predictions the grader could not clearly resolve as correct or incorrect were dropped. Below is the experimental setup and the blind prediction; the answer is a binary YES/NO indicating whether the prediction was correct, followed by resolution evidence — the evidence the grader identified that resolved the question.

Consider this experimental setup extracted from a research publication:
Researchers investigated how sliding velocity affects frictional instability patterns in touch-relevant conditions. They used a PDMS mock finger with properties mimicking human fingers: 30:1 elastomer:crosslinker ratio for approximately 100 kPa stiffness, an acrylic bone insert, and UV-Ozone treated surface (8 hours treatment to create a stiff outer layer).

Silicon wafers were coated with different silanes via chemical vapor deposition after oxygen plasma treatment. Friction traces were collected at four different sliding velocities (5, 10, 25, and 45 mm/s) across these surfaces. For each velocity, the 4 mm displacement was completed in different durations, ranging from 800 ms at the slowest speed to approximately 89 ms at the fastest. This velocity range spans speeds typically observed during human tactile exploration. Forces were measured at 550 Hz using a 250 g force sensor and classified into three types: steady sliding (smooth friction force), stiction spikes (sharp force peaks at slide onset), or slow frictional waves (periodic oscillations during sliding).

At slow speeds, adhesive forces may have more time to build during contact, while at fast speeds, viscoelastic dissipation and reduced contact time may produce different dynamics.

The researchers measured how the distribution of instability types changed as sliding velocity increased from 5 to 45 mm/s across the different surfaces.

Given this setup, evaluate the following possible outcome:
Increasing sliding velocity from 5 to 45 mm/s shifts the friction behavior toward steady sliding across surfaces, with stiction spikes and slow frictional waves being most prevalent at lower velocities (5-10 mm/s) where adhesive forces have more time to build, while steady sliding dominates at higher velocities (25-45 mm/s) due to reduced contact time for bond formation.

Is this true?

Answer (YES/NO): NO